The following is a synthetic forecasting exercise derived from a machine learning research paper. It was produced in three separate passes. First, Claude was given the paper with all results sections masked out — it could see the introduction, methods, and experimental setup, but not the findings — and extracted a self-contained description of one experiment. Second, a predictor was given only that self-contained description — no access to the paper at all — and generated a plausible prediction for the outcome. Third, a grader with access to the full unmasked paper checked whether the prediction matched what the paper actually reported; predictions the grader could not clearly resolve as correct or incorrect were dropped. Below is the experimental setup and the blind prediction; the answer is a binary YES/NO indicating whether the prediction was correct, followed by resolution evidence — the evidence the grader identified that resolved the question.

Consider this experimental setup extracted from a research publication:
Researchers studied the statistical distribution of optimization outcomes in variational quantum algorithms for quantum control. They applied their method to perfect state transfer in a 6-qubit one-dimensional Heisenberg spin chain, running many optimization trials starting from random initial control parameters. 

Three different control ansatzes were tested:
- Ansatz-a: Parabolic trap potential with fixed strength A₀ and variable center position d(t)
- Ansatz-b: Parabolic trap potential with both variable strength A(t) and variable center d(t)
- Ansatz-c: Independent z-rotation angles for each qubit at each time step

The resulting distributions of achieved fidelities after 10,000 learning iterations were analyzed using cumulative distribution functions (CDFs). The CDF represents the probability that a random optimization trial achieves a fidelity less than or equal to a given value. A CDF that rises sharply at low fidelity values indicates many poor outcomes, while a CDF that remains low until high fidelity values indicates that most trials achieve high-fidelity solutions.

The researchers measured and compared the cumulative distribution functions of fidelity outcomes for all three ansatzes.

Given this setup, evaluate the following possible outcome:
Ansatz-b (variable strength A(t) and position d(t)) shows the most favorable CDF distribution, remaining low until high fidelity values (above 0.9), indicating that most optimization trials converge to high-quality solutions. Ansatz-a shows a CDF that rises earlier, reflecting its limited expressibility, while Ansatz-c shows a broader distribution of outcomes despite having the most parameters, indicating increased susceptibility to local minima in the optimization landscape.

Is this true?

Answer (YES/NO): NO